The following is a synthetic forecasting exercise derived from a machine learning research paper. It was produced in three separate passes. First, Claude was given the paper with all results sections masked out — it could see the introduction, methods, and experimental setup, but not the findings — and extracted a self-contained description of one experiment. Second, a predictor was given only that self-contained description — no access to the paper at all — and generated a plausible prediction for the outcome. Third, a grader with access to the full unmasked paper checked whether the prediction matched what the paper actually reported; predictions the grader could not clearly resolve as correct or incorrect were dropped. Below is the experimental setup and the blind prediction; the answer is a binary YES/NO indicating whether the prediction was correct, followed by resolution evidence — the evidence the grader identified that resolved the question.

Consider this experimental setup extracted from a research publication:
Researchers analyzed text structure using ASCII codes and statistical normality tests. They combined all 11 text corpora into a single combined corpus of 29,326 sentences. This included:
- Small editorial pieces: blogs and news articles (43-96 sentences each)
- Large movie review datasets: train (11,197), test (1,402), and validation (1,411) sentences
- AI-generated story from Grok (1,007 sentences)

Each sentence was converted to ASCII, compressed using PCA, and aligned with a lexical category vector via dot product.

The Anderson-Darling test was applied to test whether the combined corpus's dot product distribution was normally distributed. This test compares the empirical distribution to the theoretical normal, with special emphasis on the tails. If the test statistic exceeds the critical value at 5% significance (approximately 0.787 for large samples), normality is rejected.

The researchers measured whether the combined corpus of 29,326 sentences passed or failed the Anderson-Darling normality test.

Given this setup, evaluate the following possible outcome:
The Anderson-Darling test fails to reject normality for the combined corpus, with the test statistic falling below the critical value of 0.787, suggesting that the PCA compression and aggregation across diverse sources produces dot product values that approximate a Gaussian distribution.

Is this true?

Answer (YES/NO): NO